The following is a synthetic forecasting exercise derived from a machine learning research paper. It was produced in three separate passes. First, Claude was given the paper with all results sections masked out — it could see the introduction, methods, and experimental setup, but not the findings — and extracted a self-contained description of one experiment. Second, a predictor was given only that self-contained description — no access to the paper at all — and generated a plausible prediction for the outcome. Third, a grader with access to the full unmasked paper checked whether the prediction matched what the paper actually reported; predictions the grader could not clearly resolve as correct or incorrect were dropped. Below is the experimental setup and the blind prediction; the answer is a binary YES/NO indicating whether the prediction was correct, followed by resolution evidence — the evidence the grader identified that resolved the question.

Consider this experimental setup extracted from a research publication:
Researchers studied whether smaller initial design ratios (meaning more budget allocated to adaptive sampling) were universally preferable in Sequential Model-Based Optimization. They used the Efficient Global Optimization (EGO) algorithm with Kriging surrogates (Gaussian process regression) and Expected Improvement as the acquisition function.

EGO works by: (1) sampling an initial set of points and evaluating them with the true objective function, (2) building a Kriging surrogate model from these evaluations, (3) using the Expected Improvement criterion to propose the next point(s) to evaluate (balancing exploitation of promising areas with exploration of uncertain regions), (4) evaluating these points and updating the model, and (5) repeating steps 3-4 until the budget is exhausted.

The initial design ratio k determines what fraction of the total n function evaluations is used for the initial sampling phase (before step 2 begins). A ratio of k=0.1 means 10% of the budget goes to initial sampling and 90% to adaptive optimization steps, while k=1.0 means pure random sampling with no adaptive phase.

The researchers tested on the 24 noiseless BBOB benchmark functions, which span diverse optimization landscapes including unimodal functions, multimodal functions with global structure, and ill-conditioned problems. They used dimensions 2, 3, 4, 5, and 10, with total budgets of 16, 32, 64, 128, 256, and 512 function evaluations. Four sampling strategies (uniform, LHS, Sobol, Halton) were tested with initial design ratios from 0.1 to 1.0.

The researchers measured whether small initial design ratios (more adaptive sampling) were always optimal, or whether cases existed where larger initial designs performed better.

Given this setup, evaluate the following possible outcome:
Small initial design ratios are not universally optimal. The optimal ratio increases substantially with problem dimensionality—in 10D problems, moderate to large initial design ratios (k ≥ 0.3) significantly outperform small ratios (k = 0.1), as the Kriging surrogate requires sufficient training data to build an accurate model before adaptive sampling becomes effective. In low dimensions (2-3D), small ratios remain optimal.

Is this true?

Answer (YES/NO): NO